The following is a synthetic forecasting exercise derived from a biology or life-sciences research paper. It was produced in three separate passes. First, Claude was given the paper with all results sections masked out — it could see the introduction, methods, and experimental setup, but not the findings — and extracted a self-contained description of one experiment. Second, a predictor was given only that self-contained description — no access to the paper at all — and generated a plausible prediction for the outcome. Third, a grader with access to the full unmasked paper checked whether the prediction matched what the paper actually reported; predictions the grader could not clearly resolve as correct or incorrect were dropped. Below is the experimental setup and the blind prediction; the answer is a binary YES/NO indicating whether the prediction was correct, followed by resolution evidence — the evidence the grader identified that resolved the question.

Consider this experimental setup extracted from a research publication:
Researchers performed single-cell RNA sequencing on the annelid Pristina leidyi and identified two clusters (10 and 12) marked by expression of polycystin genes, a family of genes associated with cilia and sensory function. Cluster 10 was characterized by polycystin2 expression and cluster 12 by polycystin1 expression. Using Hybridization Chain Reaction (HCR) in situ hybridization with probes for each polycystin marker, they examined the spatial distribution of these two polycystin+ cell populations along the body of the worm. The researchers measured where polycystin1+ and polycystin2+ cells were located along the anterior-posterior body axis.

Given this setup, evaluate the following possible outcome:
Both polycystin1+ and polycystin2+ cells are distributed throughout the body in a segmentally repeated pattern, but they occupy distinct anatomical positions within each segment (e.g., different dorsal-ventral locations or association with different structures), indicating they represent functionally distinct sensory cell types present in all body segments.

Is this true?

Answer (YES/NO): NO